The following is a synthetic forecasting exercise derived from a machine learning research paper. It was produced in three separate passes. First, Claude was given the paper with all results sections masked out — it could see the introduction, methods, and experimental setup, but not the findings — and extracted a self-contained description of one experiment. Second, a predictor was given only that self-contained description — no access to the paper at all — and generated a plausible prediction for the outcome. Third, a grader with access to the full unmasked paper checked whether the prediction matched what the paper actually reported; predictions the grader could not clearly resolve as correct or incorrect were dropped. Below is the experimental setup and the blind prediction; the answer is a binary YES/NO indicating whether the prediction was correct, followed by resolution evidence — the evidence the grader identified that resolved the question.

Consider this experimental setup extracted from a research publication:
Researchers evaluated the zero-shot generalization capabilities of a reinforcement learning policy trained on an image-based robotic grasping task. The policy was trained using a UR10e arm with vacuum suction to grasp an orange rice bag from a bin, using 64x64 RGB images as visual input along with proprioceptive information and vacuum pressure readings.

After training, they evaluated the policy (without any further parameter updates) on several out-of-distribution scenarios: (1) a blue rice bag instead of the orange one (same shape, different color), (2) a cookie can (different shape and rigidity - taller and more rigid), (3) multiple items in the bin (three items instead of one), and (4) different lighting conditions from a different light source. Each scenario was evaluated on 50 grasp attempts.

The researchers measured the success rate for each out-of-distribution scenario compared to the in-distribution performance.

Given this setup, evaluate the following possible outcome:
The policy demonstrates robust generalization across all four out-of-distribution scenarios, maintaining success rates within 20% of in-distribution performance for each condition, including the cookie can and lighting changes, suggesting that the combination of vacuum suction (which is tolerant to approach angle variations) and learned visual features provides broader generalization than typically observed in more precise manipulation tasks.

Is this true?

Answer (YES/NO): NO